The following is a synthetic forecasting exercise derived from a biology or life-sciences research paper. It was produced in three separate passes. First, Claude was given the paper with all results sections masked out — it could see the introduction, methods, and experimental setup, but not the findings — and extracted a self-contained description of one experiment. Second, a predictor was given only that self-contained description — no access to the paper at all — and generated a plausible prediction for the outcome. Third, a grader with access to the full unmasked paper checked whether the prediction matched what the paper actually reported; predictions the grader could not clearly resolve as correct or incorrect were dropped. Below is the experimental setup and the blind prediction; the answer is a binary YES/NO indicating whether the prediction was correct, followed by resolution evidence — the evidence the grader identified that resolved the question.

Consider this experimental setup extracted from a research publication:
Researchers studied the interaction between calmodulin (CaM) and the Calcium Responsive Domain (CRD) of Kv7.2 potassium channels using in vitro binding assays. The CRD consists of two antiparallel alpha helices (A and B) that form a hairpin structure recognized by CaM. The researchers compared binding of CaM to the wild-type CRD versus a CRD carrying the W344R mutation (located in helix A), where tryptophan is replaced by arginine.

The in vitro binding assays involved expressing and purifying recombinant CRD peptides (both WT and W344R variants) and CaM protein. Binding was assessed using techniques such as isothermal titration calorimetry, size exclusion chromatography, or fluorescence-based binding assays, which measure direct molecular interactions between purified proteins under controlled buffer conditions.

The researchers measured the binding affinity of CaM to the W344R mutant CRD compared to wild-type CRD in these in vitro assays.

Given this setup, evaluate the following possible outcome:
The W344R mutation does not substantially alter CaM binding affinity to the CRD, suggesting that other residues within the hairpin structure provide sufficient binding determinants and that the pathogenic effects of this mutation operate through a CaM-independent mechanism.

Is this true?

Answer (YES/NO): NO